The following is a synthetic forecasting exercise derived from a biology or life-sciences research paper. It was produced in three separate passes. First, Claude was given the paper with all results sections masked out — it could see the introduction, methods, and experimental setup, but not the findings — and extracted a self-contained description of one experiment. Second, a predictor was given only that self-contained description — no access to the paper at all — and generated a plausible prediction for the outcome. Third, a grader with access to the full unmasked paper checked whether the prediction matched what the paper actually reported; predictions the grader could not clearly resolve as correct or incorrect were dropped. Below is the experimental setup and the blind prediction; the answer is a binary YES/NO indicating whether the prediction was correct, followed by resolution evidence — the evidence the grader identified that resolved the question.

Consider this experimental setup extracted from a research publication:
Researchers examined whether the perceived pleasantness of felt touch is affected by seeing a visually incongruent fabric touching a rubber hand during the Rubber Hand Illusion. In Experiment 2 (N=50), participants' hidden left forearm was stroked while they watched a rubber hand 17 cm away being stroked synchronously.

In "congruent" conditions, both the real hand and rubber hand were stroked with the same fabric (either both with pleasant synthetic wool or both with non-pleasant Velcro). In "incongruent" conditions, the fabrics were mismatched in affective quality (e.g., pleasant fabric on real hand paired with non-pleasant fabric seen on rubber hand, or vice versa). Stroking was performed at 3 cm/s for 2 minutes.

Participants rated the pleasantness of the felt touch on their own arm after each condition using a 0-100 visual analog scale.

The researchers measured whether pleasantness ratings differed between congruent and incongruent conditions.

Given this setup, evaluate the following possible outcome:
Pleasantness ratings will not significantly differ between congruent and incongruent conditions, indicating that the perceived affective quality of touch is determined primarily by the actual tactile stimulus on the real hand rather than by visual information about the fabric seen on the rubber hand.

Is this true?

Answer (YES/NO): YES